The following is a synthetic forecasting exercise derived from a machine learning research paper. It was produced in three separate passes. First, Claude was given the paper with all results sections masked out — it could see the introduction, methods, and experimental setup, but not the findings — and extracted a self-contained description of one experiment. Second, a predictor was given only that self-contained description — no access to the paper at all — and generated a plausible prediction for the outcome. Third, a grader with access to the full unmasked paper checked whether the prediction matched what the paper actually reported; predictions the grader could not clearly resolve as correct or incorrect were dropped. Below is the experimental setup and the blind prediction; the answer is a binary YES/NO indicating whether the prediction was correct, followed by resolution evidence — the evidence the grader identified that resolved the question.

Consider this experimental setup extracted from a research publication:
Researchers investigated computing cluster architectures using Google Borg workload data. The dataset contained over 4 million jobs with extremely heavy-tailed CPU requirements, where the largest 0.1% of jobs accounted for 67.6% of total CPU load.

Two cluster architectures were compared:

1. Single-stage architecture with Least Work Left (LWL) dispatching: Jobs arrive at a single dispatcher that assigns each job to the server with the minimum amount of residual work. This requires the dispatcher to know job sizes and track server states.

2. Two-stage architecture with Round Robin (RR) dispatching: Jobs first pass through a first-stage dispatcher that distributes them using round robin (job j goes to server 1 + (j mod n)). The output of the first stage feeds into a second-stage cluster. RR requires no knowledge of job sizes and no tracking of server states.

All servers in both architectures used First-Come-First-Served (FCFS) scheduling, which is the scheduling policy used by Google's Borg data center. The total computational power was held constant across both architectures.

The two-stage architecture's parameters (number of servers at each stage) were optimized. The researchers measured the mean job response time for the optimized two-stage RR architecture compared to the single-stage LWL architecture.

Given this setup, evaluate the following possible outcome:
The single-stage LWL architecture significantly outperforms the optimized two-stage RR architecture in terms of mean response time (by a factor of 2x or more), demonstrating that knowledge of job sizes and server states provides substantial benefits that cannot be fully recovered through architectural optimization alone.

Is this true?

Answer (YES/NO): NO